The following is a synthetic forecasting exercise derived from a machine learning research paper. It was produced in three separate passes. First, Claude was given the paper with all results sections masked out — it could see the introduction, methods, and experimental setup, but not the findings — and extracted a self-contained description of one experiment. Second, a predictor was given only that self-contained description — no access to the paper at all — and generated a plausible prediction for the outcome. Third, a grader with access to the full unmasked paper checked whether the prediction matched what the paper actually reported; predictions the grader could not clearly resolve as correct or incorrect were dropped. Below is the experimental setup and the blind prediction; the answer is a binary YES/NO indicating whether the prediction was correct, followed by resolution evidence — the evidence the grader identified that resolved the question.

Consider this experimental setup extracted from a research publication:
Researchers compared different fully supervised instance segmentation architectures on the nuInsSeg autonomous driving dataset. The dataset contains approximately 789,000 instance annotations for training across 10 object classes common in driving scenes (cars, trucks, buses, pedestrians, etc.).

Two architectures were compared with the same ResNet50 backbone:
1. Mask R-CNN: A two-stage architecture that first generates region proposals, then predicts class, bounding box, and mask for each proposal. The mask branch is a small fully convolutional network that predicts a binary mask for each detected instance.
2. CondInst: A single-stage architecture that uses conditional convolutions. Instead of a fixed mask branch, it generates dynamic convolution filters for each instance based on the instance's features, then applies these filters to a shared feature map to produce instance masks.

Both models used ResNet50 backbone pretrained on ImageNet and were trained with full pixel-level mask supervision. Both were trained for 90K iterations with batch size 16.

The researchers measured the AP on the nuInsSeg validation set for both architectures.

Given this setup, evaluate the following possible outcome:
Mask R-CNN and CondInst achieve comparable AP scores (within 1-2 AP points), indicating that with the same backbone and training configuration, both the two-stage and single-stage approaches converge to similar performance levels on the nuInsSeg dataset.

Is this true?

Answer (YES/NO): NO